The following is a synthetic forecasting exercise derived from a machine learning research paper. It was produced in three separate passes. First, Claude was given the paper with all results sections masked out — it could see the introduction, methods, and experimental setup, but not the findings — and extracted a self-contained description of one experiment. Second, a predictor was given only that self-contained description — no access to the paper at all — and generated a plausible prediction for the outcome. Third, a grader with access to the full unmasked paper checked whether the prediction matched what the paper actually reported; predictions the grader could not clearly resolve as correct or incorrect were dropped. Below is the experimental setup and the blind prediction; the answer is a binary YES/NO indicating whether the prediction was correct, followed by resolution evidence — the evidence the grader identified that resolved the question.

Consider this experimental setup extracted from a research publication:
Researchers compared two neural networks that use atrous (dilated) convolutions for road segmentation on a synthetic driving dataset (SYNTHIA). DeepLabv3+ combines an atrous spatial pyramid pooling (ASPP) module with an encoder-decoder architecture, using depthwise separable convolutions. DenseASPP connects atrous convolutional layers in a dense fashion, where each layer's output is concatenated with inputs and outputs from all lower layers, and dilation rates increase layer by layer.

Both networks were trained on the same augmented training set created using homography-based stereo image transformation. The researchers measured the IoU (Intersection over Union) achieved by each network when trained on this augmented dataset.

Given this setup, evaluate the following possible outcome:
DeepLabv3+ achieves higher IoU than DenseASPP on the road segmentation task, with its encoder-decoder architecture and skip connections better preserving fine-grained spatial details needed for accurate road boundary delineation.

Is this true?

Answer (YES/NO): YES